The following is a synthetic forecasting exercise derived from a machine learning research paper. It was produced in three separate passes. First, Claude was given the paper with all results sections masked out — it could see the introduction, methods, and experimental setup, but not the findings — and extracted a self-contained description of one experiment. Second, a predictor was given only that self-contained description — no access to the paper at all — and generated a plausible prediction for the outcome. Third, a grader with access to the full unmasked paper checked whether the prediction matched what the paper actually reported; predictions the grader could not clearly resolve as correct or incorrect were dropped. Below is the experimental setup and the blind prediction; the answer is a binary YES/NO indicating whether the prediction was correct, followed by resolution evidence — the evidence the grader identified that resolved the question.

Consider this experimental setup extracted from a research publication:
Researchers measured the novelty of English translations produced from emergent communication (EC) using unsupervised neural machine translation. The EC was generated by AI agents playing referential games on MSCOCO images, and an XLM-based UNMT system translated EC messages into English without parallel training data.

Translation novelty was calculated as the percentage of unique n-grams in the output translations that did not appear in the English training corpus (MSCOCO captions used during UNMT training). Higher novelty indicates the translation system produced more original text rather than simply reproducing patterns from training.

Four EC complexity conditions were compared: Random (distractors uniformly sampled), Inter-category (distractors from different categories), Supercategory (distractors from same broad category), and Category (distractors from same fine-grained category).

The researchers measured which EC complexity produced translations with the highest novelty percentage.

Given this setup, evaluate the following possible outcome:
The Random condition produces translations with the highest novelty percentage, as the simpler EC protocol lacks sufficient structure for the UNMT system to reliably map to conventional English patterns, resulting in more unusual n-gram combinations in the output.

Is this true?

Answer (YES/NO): NO